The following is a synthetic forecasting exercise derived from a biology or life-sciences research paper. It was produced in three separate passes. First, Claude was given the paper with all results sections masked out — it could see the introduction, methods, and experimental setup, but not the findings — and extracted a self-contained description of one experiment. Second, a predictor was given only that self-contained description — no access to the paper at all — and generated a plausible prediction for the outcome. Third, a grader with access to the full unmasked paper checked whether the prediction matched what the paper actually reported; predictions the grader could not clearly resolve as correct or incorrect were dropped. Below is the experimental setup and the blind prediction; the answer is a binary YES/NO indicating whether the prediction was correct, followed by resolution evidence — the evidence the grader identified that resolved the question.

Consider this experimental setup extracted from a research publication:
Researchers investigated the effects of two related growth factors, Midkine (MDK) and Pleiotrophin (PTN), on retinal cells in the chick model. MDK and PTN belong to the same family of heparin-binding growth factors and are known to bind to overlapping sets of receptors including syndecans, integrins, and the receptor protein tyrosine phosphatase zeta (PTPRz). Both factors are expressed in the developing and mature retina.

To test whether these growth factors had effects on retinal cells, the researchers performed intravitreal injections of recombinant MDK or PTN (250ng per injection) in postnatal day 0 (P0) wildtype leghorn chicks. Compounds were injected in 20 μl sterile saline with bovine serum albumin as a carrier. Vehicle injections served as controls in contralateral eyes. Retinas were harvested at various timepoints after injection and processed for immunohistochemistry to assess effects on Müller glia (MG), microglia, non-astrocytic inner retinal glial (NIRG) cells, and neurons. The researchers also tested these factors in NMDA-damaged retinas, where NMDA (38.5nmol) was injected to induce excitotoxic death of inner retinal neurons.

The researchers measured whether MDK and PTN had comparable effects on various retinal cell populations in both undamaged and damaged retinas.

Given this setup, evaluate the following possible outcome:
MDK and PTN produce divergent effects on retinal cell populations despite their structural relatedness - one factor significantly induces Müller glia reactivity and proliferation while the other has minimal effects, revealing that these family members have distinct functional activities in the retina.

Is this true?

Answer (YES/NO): NO